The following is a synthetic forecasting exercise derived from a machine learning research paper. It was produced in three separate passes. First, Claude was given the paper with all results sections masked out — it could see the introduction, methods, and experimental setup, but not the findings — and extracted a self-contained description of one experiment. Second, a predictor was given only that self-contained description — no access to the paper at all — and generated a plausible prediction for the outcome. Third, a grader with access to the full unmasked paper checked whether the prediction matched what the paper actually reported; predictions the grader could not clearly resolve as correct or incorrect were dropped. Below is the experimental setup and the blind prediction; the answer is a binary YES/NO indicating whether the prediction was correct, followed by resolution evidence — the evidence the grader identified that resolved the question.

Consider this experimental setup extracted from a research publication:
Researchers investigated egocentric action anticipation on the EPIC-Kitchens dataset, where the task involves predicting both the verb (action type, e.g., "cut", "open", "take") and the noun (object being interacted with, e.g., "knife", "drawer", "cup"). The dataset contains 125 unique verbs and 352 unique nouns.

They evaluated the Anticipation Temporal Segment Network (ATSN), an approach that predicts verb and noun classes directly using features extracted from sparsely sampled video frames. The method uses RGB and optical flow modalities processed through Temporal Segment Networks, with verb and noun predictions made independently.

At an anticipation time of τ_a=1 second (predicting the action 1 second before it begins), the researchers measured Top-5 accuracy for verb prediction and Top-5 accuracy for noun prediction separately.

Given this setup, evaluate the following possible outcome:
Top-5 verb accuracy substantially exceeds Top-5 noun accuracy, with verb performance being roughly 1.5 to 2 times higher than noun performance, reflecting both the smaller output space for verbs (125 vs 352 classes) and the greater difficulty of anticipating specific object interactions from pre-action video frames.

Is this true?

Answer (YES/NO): YES